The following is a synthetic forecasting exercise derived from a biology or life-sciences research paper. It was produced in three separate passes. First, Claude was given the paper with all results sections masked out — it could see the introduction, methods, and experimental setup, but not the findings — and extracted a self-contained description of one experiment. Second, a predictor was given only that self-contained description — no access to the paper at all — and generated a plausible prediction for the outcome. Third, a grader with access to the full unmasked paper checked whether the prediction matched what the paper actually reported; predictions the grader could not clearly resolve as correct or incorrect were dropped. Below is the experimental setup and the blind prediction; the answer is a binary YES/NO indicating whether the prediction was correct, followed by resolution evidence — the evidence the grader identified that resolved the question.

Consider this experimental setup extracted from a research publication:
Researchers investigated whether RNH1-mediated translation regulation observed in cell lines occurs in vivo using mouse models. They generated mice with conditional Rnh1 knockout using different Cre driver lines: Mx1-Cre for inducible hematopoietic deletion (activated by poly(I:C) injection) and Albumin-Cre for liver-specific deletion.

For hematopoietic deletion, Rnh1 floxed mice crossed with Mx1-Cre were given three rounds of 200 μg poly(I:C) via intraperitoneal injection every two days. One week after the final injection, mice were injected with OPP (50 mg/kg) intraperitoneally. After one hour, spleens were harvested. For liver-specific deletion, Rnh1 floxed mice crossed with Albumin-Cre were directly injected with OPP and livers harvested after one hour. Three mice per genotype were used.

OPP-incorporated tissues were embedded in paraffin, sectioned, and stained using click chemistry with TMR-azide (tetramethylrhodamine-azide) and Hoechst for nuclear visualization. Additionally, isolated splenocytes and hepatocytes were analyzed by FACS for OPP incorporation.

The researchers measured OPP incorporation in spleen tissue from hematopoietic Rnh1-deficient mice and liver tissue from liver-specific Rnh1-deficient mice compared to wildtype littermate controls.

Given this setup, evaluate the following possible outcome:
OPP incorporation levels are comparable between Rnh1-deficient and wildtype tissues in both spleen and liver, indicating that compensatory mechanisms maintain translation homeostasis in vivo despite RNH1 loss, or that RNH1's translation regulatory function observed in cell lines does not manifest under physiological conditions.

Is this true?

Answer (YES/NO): NO